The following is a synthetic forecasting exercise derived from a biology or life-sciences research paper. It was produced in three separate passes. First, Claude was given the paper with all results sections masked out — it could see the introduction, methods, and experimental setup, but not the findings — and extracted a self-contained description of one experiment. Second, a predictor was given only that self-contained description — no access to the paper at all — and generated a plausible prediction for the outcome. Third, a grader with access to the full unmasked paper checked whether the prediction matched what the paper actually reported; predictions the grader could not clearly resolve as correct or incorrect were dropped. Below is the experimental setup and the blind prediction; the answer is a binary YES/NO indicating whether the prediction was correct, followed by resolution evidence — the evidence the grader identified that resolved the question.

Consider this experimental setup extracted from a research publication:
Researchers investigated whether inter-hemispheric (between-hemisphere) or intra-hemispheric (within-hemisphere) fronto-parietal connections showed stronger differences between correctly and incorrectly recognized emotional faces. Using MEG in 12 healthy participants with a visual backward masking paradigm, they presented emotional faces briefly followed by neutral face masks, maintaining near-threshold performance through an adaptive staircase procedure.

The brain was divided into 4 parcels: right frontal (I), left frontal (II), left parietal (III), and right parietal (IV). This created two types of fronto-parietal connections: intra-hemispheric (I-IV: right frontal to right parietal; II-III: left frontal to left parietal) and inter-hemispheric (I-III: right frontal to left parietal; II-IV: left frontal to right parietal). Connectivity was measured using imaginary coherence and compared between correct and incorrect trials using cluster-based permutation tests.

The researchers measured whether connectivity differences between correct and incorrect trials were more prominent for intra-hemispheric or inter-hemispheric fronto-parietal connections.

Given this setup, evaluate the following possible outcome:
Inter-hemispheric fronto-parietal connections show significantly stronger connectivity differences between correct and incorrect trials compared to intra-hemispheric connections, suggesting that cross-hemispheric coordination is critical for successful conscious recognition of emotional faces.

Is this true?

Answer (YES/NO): NO